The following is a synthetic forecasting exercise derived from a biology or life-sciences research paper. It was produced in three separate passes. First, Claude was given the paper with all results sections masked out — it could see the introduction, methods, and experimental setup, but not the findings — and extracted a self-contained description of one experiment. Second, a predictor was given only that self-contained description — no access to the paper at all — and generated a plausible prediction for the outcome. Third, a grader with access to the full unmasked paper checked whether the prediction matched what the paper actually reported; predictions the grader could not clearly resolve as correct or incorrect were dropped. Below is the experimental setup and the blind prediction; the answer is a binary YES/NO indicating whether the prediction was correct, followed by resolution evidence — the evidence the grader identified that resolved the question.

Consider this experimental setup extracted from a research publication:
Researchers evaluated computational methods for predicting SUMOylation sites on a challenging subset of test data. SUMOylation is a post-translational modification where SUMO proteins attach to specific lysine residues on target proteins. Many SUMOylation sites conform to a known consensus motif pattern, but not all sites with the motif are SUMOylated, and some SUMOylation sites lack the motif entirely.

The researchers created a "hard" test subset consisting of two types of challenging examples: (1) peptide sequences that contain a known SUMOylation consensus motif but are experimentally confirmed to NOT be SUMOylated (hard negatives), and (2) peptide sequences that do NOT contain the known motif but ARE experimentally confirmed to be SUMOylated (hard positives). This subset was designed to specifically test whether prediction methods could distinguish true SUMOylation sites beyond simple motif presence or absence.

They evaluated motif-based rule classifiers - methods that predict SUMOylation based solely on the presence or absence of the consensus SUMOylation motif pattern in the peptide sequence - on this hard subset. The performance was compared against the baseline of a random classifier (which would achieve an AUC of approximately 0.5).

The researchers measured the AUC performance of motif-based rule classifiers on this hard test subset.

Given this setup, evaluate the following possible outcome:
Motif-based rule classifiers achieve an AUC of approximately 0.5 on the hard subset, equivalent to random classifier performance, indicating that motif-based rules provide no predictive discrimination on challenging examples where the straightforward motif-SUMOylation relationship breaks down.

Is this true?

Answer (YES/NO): NO